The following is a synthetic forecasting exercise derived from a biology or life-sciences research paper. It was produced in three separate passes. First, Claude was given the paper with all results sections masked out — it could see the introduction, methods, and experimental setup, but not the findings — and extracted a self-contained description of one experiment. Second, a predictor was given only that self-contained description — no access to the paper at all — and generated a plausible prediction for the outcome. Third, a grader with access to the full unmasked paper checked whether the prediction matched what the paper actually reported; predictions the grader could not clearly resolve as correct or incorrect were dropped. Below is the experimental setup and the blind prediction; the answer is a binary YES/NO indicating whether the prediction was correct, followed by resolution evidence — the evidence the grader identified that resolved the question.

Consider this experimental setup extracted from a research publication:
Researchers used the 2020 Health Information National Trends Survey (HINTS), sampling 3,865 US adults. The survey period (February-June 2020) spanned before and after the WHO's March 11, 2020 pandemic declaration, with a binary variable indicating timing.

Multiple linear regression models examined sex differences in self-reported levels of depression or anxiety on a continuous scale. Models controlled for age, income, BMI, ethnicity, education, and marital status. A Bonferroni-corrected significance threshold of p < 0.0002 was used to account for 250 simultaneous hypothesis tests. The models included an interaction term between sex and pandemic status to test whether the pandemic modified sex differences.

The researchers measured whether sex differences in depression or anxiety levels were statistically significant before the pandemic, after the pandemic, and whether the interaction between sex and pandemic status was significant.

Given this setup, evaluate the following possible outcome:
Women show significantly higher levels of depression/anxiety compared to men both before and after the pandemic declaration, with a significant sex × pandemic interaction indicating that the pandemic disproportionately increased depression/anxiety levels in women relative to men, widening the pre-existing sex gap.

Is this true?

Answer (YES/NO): NO